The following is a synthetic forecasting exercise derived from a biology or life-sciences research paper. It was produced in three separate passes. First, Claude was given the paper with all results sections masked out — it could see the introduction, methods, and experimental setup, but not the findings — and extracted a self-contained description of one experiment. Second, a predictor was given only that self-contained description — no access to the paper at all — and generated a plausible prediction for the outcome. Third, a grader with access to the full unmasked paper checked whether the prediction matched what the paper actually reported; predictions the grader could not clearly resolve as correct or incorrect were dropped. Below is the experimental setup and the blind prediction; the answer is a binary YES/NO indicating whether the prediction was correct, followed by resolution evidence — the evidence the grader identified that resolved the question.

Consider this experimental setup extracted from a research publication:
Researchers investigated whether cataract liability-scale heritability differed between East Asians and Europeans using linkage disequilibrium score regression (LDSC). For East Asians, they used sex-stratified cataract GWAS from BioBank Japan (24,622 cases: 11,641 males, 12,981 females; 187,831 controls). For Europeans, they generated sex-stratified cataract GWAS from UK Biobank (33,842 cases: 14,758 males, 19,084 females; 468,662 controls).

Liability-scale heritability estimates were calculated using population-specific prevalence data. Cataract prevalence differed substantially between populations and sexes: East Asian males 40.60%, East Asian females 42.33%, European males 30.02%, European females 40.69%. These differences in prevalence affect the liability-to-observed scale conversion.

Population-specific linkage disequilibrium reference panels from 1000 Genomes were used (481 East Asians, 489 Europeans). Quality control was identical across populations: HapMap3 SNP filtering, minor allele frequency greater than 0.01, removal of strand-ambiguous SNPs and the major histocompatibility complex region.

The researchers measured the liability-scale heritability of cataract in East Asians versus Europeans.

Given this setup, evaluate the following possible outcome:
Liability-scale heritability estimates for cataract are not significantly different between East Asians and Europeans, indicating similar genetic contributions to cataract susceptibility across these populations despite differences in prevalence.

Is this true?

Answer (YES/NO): NO